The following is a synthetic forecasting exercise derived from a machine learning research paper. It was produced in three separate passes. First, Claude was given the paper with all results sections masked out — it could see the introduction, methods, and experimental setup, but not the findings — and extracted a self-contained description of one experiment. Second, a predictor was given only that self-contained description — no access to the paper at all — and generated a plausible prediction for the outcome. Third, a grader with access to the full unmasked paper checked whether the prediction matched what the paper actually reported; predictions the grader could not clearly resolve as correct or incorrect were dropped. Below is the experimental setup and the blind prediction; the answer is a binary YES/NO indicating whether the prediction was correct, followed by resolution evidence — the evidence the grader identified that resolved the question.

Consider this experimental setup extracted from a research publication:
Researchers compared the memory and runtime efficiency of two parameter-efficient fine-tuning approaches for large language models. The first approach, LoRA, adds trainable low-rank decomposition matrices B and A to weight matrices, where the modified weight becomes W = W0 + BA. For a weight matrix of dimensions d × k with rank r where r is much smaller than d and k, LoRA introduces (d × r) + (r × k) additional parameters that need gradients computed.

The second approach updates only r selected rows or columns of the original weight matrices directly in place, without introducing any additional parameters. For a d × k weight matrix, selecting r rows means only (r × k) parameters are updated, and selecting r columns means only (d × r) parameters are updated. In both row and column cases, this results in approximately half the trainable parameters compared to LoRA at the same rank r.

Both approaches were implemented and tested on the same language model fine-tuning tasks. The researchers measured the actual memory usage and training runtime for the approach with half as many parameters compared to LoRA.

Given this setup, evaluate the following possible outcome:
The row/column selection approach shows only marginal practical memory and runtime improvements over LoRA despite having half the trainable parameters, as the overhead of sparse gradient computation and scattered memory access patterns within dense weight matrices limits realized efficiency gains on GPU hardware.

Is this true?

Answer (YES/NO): NO